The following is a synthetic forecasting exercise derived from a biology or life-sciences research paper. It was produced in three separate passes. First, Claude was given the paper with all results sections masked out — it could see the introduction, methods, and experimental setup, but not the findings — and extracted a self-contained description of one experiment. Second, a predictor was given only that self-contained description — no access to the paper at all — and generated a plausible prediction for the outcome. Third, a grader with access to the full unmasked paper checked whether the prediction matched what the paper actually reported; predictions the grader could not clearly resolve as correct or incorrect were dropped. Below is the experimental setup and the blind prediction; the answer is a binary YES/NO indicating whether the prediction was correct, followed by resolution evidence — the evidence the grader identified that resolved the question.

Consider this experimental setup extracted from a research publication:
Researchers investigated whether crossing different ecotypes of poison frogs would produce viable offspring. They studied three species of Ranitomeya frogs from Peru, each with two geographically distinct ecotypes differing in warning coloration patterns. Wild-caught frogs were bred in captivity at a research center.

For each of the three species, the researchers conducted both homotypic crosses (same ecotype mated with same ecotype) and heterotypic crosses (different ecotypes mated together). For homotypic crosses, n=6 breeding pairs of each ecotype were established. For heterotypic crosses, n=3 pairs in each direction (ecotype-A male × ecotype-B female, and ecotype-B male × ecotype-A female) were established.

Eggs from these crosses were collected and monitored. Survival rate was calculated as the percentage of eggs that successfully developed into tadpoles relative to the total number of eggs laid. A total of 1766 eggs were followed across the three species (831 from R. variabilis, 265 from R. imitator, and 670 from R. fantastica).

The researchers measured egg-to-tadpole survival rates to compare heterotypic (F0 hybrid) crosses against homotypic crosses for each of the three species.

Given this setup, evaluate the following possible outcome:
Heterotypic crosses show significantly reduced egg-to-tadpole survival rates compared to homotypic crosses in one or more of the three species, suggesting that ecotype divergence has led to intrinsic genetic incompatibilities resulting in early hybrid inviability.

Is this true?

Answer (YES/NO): NO